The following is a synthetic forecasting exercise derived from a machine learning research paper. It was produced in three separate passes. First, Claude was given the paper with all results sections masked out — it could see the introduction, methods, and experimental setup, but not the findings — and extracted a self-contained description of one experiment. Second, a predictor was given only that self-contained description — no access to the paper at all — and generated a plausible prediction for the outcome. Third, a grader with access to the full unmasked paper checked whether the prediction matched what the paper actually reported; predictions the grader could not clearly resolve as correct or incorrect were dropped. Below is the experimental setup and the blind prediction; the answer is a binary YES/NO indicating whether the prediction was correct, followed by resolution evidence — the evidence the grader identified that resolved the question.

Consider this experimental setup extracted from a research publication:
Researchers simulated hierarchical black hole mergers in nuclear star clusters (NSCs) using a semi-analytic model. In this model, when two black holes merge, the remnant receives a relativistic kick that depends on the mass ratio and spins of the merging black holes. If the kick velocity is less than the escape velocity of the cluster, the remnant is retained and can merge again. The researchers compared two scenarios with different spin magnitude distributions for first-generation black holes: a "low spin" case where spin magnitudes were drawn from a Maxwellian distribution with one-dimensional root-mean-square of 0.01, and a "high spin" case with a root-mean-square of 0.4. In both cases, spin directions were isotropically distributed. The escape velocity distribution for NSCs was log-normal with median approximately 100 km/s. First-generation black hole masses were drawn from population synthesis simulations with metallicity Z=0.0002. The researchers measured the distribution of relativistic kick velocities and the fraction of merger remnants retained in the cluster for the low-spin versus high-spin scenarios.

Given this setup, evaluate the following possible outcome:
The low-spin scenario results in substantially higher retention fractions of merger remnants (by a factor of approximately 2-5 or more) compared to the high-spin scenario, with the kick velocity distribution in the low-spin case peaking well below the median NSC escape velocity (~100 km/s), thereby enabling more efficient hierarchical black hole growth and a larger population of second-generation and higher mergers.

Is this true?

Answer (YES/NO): YES